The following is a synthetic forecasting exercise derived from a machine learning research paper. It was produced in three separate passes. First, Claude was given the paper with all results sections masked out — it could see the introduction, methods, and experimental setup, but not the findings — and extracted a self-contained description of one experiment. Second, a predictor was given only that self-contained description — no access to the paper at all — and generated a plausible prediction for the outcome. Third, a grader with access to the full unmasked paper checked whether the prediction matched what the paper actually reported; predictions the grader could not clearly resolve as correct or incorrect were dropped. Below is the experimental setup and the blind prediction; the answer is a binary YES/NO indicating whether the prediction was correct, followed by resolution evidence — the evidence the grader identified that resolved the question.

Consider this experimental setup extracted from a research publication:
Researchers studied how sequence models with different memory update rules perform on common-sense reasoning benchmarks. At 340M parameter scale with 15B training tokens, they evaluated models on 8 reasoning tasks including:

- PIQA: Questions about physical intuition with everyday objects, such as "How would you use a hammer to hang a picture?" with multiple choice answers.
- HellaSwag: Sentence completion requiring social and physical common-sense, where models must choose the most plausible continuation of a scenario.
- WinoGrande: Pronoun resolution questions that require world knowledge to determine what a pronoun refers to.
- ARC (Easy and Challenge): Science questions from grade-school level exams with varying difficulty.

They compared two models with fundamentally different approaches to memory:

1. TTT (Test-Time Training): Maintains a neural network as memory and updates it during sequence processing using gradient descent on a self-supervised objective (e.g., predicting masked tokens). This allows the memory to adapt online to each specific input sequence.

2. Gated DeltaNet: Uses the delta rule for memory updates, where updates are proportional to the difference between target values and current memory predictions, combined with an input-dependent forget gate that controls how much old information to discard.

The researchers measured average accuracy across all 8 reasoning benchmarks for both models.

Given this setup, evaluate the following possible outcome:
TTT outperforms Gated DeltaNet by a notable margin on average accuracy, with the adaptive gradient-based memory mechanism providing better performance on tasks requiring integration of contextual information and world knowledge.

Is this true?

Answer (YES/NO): NO